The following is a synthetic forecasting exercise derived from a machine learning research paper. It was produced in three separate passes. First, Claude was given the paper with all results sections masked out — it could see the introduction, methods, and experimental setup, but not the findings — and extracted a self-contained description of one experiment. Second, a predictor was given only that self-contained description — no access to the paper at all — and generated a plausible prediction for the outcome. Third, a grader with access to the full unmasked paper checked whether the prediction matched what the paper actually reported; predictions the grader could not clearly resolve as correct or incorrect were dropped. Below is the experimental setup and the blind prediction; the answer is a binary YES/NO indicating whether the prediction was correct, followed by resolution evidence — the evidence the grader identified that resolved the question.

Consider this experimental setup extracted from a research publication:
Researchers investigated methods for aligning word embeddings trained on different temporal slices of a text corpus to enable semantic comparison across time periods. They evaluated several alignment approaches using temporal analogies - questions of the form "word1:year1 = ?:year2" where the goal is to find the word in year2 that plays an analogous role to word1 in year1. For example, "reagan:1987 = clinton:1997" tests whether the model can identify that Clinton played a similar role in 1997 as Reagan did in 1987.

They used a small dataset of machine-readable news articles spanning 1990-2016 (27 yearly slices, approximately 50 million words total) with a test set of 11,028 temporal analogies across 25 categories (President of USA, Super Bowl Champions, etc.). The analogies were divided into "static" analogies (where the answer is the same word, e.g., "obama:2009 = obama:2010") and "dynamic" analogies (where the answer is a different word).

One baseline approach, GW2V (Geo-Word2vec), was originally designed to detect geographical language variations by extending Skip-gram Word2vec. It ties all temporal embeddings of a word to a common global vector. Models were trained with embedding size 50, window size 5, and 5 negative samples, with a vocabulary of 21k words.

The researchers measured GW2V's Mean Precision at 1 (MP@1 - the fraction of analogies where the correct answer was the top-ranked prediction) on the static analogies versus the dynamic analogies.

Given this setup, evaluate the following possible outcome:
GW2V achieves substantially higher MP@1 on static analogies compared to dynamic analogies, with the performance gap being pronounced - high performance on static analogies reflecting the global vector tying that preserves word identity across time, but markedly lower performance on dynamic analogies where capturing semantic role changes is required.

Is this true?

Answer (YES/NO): YES